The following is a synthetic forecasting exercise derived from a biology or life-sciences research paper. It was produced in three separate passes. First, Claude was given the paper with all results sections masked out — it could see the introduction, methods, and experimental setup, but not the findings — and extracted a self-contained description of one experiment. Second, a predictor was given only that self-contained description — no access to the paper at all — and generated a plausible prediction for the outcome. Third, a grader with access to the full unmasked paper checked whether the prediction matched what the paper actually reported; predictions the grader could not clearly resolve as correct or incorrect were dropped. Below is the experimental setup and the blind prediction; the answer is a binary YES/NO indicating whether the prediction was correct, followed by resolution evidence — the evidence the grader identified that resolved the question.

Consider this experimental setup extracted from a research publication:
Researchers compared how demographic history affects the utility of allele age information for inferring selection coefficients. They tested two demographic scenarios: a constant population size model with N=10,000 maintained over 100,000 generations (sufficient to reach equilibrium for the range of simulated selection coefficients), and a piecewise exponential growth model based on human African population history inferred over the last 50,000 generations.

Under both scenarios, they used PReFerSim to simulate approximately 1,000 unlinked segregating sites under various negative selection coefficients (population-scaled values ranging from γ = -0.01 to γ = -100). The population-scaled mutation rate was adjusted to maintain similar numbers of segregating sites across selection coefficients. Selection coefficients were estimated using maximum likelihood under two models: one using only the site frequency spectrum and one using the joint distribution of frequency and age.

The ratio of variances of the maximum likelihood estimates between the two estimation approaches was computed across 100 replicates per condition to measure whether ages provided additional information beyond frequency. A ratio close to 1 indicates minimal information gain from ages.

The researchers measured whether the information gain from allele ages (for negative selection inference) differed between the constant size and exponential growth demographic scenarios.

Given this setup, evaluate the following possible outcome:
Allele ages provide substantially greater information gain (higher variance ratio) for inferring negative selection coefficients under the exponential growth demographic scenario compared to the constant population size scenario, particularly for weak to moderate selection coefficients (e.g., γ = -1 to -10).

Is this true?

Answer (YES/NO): NO